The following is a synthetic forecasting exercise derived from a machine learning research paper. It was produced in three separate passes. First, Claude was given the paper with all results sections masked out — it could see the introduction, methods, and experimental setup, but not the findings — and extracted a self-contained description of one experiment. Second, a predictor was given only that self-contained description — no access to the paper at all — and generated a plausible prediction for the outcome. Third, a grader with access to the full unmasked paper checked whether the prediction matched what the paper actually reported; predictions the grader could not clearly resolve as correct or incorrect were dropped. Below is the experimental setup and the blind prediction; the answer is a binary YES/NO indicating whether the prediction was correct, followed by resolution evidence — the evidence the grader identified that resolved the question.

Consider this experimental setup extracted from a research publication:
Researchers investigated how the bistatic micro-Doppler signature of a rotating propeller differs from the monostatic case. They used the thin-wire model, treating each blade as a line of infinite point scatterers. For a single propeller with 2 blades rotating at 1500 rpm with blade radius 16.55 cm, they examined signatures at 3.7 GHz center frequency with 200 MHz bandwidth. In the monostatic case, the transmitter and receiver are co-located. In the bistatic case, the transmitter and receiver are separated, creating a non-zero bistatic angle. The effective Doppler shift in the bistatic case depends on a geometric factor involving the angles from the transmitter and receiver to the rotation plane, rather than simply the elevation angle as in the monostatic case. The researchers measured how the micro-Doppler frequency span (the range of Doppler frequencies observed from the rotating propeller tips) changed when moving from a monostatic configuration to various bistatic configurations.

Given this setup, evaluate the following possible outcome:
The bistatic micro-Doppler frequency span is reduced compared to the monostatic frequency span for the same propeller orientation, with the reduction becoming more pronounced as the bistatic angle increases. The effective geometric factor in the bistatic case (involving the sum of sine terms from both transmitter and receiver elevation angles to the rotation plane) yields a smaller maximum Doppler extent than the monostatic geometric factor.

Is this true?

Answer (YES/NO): NO